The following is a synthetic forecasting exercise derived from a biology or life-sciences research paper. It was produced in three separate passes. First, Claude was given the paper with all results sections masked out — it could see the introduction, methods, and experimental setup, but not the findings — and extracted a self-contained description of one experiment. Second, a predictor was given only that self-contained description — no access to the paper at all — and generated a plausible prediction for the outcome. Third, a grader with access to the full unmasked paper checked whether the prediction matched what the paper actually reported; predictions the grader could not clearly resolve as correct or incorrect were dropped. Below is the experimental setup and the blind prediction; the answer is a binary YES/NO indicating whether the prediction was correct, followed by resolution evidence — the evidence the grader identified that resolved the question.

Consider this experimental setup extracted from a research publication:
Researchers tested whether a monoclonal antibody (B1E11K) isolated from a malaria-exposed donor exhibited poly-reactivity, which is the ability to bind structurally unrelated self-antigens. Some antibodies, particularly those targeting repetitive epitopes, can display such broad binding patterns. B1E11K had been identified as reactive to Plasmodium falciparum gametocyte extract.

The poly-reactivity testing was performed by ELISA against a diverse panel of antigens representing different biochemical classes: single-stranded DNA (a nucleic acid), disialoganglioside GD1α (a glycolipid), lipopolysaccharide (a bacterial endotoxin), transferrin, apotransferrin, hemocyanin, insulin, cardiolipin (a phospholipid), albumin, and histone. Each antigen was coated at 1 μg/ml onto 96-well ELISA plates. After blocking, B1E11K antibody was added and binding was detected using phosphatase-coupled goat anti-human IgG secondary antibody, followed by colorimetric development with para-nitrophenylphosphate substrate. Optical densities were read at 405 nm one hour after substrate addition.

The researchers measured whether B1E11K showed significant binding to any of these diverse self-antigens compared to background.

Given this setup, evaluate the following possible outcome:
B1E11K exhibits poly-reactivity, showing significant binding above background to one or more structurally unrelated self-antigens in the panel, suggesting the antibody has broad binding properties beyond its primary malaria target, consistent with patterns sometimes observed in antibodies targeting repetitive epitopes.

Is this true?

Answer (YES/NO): NO